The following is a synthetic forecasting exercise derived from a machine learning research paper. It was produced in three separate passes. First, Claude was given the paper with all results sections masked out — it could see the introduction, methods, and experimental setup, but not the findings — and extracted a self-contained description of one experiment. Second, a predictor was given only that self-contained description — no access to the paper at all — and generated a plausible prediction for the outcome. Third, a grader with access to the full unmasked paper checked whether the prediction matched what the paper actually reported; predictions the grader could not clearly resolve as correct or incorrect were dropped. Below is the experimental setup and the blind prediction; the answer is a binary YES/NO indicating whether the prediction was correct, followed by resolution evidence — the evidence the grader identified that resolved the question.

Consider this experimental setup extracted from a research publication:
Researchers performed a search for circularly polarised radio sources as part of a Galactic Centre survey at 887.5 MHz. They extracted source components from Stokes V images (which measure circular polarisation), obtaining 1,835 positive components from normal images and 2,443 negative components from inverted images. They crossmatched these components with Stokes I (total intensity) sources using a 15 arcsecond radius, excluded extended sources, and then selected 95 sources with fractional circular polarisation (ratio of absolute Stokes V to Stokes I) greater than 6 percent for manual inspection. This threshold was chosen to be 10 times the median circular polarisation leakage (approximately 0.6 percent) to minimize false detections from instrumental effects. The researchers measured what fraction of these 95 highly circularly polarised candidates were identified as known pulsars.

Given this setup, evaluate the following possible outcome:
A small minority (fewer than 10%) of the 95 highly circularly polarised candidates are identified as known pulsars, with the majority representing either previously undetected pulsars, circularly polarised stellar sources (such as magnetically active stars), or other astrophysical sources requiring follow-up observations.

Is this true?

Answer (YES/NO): NO